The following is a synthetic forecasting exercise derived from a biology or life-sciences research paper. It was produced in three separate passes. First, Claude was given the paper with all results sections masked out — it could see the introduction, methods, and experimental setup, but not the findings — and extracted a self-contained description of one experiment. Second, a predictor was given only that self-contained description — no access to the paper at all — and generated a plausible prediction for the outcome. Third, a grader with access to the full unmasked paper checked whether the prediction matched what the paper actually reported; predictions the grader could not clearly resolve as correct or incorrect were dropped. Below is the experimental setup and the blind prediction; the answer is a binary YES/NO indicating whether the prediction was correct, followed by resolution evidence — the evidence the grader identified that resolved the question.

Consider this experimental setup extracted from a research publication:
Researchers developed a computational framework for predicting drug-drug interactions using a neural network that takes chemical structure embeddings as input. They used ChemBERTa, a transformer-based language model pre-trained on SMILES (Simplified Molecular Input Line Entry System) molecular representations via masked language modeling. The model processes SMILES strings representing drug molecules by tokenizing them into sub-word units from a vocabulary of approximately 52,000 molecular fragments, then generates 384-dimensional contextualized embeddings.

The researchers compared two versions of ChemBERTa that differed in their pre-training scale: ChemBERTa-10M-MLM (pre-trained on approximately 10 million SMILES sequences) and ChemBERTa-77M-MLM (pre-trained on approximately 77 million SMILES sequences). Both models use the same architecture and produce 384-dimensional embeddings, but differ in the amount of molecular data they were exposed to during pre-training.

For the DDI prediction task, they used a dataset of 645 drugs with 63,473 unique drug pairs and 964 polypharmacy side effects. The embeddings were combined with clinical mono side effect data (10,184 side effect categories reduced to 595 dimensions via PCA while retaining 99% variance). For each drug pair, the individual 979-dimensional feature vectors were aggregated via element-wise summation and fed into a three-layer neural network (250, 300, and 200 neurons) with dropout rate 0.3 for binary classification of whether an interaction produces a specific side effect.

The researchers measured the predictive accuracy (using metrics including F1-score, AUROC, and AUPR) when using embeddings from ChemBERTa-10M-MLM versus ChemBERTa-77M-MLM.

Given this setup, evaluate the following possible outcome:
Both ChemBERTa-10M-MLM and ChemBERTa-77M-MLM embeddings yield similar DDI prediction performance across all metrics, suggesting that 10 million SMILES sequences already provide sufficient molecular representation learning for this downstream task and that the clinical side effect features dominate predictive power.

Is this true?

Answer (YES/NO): NO